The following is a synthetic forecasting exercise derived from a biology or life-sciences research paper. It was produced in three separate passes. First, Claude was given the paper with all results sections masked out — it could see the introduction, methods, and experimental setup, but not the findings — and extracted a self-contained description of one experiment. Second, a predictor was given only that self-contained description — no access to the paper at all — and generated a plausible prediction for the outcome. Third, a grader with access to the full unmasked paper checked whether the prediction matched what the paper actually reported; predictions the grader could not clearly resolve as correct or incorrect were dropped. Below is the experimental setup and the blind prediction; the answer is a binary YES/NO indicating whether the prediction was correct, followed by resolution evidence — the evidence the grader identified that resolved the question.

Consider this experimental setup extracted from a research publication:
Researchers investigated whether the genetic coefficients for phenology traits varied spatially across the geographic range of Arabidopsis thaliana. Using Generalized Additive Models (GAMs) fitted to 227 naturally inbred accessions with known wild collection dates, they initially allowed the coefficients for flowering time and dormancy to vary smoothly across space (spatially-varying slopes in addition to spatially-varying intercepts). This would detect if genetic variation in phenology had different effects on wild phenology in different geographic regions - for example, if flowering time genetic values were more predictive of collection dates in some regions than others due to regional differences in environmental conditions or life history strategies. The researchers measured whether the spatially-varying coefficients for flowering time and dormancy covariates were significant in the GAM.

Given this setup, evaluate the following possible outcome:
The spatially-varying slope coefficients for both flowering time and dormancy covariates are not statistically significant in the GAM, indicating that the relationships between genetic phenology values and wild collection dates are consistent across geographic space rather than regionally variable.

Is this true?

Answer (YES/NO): YES